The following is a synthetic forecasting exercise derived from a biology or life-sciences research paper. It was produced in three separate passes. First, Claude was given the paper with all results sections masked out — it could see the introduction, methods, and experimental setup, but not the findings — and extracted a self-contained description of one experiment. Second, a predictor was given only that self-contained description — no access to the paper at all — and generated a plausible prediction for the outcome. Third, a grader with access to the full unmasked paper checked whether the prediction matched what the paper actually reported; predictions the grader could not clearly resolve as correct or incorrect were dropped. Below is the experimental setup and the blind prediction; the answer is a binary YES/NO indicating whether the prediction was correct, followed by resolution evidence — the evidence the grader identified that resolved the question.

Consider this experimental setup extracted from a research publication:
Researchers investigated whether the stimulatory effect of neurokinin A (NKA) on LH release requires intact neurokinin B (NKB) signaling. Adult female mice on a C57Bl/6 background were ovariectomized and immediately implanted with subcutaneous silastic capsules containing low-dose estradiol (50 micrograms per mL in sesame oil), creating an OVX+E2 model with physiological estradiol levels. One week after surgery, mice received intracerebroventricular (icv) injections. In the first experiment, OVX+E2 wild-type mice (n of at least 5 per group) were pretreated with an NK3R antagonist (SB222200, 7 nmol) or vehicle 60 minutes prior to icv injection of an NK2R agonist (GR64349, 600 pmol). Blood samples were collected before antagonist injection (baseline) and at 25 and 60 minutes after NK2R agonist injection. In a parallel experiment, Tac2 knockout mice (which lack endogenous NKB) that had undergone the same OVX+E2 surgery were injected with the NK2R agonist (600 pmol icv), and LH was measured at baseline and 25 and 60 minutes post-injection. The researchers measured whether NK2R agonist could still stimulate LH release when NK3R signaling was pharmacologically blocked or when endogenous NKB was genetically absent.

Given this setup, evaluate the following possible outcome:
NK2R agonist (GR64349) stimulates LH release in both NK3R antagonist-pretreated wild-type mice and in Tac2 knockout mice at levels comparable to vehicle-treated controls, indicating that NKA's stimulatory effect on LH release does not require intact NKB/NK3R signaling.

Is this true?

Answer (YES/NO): YES